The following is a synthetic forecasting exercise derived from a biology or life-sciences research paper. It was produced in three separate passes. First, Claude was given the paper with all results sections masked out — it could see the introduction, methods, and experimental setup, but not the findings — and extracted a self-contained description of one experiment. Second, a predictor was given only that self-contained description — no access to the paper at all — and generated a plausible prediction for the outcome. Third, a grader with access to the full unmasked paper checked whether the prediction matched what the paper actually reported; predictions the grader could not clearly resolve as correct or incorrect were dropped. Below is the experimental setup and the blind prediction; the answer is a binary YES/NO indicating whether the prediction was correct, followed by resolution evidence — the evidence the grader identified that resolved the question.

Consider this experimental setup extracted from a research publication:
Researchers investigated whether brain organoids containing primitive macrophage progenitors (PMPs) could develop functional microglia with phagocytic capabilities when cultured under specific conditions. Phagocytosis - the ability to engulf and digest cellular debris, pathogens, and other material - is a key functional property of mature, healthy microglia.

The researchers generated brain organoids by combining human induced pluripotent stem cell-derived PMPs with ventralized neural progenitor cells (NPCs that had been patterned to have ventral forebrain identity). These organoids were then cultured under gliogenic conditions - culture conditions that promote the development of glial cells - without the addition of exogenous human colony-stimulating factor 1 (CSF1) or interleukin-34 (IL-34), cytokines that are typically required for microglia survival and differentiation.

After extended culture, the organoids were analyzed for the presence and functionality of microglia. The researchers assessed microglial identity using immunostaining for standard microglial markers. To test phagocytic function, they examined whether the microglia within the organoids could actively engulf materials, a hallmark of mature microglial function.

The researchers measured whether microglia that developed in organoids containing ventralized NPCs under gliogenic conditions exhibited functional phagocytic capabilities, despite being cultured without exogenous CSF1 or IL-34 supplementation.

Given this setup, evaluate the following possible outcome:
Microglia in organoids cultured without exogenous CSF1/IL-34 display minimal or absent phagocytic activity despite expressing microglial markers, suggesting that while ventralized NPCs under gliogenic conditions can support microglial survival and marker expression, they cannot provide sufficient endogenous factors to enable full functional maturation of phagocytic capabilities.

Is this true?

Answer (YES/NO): NO